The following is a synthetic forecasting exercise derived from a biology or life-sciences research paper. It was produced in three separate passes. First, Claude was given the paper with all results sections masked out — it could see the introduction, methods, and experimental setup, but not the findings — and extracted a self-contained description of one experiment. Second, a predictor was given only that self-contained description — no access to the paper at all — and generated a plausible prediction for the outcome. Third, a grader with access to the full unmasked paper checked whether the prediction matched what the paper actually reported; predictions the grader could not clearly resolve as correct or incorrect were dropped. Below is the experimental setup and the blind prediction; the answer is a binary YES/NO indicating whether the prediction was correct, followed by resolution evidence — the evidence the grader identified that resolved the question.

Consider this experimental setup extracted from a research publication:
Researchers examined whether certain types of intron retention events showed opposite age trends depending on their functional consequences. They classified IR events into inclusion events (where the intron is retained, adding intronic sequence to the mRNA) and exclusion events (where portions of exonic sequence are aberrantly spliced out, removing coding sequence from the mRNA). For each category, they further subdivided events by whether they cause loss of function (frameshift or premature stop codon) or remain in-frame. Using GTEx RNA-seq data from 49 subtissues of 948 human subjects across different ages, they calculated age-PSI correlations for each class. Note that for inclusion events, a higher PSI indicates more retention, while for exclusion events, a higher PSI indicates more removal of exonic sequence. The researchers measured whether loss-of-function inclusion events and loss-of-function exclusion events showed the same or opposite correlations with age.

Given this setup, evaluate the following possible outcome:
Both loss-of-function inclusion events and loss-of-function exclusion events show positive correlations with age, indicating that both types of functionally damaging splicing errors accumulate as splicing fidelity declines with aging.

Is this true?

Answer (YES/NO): NO